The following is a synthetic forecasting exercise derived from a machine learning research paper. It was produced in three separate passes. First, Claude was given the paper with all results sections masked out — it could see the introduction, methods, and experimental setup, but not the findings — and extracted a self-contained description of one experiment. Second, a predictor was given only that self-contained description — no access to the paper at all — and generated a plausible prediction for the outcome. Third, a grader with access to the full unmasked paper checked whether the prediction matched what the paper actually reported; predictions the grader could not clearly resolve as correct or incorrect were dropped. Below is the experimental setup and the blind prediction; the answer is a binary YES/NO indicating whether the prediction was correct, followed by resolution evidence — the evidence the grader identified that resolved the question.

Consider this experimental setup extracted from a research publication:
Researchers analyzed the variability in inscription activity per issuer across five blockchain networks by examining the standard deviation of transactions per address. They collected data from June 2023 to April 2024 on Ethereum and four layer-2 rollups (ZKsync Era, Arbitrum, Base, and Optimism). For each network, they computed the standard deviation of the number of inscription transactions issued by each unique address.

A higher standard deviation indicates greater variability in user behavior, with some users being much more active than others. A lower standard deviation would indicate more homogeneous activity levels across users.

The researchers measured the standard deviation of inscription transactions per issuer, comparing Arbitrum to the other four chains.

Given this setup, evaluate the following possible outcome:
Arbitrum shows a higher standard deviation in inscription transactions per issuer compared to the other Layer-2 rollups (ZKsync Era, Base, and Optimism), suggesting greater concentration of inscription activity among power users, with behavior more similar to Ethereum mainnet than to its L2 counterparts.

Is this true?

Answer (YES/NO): NO